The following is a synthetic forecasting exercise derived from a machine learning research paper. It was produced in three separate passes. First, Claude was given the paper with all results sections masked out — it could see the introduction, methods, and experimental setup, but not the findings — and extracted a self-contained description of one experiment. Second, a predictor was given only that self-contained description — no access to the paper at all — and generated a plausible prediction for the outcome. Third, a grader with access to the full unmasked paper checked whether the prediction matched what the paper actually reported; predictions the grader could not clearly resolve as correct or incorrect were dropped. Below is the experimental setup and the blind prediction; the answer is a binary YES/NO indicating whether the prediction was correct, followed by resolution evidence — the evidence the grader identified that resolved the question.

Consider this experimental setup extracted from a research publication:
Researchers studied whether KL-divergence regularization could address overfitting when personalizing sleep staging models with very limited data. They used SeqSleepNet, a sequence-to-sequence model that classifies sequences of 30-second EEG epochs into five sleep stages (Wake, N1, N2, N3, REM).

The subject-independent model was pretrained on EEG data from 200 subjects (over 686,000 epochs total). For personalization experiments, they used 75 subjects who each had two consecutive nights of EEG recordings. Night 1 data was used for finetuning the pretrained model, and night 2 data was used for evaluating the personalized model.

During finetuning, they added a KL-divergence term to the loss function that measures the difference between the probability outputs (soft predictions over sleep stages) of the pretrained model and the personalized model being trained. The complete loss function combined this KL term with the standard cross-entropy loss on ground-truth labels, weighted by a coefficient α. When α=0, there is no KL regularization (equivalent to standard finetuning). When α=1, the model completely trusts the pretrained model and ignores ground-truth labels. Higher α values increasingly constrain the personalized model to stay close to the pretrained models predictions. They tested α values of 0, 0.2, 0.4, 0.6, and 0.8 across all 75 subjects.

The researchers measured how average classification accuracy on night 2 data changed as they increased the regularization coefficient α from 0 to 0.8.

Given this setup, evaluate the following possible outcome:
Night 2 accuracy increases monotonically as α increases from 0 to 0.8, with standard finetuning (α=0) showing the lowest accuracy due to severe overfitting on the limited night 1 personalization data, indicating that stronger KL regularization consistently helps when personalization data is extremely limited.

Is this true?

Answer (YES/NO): NO